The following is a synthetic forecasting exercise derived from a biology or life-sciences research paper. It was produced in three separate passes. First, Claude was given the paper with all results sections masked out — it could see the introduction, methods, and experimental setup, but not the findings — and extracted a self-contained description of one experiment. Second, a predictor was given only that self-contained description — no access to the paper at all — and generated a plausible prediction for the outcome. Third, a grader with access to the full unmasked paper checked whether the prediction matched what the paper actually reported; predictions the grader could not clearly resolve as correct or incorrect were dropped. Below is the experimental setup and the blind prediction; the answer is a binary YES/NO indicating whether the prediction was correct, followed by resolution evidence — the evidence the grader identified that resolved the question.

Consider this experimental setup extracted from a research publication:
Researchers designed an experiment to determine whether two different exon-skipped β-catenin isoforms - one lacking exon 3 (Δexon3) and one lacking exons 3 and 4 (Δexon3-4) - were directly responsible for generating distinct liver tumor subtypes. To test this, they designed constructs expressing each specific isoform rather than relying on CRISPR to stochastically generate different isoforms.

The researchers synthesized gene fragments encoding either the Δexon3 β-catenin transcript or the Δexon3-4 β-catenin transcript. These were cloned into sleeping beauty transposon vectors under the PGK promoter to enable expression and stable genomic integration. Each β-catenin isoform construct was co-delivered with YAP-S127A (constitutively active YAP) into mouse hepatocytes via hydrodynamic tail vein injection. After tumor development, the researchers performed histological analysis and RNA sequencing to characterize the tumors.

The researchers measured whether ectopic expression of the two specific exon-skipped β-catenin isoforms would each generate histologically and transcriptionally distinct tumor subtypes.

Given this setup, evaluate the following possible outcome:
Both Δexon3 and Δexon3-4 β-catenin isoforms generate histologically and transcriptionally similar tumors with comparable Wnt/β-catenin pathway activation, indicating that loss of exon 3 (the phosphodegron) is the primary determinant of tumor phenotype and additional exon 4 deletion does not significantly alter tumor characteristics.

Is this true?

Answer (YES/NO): NO